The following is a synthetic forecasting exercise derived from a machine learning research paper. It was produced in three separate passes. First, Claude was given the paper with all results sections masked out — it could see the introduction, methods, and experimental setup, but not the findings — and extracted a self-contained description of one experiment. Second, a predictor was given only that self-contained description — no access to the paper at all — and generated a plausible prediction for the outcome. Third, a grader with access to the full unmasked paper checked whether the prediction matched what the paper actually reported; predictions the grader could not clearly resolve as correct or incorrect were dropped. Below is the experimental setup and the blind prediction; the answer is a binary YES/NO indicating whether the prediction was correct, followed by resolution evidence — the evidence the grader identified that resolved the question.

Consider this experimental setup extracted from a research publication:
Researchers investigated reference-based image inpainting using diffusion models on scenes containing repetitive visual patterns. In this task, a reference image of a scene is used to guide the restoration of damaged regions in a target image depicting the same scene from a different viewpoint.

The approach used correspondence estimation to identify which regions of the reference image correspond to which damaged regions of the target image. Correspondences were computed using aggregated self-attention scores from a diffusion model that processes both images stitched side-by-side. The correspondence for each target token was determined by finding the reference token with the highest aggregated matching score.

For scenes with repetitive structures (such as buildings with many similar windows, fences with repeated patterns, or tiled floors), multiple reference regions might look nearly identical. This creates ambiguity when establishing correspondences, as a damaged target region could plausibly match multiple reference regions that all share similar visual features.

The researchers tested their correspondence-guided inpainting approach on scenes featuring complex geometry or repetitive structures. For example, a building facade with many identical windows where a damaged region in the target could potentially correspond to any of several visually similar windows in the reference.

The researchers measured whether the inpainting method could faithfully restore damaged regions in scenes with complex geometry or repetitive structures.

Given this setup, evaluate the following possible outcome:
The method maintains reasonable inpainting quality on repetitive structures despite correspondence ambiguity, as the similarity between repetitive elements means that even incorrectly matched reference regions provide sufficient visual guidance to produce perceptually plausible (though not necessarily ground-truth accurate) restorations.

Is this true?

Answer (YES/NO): NO